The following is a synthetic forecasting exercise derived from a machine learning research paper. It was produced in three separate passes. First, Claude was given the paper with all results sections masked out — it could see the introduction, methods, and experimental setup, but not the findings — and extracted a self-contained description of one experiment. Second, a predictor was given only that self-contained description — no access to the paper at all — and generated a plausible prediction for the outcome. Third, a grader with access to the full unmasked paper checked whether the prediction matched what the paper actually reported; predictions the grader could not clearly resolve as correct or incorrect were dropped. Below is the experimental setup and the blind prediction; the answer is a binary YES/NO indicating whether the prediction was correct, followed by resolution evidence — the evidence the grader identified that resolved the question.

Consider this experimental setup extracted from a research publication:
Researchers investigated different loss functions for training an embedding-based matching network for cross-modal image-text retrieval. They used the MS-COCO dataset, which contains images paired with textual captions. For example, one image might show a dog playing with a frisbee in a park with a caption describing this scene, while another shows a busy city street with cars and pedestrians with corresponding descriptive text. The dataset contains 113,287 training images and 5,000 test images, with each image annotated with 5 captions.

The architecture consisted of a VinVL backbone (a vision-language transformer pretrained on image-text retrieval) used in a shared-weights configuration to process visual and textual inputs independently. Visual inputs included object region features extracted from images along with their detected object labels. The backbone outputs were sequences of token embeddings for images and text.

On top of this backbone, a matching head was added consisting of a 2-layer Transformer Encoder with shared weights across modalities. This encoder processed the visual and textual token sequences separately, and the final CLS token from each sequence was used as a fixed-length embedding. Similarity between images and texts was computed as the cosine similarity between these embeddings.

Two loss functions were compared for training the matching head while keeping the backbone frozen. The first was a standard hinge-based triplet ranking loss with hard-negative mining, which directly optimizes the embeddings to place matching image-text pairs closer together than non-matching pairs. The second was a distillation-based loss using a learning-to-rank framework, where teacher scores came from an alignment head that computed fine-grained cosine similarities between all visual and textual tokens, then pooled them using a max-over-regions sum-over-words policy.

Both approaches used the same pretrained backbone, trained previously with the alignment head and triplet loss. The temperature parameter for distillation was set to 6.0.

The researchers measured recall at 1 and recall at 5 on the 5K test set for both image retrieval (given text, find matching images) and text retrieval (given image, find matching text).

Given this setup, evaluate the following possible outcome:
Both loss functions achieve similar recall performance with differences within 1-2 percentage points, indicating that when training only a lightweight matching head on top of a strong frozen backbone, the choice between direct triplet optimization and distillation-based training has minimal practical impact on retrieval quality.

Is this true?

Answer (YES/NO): NO